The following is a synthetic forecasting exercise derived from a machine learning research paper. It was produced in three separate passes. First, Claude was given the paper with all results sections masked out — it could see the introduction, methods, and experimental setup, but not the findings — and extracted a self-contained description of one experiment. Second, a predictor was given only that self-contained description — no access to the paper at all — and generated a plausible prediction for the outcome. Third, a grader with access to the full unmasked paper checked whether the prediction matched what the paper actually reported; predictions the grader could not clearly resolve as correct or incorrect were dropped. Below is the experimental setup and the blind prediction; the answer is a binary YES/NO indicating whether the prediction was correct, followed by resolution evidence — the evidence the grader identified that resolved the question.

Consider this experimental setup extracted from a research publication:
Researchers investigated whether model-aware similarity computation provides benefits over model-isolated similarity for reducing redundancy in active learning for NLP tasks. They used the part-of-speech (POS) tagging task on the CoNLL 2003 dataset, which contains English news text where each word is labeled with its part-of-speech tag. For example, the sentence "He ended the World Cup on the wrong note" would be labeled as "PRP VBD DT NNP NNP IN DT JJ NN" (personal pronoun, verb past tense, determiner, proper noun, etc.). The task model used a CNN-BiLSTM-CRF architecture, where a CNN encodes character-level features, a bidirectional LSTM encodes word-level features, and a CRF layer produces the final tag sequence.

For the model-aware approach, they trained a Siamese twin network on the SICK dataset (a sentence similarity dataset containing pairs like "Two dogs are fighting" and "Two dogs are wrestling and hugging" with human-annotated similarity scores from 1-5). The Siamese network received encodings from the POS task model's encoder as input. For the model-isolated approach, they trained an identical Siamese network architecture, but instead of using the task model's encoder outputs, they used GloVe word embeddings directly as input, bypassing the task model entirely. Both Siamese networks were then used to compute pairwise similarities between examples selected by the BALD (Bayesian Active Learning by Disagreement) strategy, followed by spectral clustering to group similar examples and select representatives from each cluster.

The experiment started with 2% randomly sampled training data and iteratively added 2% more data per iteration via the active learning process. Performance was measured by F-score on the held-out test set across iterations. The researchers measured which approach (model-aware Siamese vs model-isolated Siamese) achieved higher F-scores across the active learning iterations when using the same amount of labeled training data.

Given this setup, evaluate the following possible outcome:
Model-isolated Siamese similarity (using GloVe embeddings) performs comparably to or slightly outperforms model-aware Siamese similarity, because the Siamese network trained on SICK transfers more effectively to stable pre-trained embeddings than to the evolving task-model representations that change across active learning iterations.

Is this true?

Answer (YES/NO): NO